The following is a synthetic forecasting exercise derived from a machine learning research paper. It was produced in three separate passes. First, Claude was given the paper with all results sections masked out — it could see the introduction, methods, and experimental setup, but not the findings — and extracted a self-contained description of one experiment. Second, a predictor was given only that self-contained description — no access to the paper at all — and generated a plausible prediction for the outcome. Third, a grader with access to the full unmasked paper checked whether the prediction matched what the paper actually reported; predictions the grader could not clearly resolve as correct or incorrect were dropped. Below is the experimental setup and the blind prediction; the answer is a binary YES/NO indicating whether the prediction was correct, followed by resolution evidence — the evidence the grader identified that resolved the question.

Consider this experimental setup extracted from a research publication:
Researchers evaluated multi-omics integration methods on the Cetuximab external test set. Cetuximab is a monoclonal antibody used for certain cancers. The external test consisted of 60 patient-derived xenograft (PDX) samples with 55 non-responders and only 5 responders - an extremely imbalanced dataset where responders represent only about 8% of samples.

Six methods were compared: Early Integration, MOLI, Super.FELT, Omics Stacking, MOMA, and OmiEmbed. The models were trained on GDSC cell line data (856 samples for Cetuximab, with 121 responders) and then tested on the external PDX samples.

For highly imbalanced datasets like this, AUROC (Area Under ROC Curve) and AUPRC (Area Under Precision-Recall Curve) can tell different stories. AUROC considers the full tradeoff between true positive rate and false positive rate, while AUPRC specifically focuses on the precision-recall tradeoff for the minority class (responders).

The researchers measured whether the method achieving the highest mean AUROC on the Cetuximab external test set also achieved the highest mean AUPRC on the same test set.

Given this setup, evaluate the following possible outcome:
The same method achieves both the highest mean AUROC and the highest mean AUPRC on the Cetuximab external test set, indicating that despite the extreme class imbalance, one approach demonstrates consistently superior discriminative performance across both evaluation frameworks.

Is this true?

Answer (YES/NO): NO